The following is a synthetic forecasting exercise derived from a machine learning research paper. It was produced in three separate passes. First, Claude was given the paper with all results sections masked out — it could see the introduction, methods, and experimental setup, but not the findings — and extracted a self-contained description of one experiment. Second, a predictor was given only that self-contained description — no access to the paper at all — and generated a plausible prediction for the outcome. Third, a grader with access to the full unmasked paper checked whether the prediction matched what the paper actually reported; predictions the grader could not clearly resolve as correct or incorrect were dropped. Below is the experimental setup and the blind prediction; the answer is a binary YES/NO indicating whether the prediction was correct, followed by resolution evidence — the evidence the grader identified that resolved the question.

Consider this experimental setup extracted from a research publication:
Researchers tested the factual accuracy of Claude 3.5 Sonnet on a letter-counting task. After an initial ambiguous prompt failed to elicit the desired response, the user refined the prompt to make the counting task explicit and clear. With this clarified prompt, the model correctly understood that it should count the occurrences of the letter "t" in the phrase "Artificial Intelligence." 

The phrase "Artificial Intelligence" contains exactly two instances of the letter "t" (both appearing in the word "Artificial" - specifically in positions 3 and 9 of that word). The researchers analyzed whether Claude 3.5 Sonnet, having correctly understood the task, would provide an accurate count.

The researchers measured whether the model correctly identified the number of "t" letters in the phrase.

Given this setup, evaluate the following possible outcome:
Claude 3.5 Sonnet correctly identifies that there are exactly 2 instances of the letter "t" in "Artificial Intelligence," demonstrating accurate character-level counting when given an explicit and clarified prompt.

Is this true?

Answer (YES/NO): NO